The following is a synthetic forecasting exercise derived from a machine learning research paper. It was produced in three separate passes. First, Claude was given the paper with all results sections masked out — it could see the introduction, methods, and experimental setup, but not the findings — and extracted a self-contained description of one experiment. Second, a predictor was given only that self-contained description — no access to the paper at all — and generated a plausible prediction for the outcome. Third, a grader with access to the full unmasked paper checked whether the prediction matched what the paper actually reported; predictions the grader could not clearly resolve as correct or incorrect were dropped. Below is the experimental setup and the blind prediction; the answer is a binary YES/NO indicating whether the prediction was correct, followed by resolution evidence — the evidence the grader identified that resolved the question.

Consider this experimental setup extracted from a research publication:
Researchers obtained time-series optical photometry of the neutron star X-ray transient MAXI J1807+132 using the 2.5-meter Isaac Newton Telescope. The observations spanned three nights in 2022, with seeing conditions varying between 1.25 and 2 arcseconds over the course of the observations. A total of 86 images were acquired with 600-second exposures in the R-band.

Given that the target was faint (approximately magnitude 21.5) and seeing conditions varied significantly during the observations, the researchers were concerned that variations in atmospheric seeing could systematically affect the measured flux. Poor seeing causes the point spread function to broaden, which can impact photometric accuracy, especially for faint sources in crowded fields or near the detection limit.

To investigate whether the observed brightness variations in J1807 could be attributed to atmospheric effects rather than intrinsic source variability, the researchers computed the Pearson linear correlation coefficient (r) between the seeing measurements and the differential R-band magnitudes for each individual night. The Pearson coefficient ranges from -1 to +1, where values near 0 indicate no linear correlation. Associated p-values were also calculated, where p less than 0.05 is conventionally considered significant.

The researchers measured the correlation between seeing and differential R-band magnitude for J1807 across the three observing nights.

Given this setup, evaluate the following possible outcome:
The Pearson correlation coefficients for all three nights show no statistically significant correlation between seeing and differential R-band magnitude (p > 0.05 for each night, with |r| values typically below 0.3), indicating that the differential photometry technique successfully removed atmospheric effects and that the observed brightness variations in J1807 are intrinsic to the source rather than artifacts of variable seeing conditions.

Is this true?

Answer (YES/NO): YES